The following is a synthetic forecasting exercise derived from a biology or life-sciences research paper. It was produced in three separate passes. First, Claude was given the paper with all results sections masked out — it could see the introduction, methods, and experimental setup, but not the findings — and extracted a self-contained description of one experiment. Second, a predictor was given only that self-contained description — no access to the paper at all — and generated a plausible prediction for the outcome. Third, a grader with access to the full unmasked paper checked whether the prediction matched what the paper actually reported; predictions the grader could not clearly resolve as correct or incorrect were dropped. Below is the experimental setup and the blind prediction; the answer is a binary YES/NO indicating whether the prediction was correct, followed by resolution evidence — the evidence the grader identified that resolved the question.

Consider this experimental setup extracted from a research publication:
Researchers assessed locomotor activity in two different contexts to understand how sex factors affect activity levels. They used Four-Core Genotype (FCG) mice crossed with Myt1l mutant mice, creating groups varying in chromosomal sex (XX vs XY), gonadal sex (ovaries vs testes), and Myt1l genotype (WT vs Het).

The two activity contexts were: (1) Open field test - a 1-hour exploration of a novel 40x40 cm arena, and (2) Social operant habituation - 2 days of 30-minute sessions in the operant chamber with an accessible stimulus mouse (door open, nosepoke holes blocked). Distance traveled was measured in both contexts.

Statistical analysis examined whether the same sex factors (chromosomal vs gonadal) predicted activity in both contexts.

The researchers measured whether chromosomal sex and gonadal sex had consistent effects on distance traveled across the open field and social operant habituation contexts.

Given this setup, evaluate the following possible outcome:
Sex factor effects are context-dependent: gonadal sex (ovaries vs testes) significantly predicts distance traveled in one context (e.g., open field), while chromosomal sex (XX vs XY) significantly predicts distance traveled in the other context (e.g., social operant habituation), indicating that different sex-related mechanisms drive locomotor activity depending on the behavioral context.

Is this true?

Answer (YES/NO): NO